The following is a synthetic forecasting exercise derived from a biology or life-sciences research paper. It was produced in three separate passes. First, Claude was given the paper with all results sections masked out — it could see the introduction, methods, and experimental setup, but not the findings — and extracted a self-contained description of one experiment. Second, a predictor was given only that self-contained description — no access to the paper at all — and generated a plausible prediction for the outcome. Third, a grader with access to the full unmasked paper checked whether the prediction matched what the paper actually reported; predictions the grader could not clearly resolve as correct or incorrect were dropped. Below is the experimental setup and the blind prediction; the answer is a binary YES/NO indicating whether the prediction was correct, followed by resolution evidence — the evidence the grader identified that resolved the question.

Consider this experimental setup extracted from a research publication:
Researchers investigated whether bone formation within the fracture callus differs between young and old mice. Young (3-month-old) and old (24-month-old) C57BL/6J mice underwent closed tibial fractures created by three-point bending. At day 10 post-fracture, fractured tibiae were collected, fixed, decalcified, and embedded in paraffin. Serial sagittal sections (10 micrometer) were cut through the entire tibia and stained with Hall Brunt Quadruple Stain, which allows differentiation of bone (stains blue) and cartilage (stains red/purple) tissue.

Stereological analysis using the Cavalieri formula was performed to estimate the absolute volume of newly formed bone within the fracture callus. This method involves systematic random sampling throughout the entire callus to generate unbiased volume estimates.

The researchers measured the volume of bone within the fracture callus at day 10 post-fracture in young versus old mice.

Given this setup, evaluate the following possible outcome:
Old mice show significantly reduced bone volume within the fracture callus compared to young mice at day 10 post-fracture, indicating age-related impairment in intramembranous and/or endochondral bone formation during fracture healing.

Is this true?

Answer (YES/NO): YES